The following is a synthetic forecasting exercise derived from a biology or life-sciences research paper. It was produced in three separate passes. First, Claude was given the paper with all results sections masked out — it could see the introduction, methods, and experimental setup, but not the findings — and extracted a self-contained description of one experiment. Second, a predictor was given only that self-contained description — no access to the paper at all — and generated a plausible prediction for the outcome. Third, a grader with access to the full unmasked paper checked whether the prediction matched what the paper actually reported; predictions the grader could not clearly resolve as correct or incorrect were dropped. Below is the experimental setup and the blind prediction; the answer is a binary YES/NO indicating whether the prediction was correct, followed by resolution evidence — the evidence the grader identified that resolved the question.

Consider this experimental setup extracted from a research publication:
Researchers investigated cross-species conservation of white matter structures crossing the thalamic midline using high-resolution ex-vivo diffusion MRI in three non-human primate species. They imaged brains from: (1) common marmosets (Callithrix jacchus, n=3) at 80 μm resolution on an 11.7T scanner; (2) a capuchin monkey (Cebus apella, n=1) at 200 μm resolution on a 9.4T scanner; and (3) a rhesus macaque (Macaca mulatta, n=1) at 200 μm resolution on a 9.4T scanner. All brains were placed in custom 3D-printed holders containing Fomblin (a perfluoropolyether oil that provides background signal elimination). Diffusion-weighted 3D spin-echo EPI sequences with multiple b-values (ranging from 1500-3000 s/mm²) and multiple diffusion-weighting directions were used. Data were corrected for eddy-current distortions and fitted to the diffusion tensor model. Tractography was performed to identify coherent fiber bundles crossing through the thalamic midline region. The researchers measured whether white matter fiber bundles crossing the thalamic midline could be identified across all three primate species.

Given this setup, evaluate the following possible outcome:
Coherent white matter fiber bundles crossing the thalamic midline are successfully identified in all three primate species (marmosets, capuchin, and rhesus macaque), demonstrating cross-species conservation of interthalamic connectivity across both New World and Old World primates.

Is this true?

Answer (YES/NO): YES